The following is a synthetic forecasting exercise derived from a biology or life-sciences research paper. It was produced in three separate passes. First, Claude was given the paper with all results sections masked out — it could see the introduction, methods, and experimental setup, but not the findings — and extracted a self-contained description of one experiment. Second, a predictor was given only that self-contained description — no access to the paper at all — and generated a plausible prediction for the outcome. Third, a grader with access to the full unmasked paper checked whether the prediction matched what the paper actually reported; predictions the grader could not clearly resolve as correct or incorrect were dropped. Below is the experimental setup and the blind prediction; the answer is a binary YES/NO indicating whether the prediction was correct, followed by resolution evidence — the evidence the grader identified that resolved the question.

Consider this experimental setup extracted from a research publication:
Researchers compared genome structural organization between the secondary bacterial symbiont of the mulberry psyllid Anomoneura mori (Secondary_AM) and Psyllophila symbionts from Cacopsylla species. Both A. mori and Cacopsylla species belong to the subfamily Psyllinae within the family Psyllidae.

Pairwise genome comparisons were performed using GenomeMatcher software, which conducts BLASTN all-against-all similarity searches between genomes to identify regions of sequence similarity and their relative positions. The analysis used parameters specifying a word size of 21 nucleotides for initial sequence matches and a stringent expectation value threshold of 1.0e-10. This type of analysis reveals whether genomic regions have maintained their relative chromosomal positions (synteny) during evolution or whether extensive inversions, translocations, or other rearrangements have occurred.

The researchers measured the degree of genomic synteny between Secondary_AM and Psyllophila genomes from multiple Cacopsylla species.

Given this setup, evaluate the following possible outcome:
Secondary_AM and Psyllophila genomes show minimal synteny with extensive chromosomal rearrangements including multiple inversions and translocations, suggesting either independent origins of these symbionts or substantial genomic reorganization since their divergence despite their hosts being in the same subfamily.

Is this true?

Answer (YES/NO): NO